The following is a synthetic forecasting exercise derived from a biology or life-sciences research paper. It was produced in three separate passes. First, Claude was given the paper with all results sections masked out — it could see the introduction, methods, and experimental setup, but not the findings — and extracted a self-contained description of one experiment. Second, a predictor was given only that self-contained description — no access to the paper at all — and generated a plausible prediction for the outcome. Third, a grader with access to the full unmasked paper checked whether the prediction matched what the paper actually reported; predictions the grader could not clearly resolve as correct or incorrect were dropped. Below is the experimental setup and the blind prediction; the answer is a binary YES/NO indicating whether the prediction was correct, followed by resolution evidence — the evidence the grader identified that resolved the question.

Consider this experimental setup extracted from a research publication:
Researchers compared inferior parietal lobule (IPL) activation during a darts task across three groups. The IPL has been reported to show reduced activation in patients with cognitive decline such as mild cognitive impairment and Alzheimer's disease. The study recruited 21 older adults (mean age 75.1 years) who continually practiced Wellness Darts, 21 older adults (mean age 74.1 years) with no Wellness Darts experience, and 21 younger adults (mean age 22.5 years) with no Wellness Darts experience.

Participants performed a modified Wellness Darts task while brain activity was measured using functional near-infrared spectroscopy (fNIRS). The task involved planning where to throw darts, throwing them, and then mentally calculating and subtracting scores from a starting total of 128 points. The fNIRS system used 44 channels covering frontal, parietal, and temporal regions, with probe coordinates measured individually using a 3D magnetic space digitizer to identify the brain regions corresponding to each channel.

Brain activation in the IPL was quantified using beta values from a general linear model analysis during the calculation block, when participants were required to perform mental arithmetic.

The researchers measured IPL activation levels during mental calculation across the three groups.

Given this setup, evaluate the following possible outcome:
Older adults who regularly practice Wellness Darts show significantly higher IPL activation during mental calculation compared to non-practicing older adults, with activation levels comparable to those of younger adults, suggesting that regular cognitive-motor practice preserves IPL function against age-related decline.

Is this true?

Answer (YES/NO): NO